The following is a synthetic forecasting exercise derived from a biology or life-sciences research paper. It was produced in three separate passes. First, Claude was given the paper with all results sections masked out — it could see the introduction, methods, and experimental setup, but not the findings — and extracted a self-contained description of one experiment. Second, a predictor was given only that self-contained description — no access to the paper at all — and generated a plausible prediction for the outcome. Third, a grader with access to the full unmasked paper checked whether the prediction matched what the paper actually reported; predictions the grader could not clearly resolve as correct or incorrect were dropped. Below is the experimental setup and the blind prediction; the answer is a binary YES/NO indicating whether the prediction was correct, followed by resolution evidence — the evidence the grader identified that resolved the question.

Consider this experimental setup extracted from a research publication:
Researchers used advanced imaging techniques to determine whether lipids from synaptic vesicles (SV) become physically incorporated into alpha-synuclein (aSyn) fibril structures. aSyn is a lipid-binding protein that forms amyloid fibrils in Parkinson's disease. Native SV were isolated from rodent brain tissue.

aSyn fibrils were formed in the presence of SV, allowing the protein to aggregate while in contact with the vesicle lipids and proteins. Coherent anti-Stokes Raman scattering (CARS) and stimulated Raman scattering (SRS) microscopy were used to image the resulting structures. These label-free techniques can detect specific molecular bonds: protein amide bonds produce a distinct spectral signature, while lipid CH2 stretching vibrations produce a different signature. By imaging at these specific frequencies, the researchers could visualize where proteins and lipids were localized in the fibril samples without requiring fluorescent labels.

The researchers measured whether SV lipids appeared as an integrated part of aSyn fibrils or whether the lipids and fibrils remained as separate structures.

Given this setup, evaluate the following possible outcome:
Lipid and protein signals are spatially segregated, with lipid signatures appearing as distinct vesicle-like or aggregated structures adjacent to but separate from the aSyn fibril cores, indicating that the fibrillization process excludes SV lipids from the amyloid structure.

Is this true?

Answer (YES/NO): NO